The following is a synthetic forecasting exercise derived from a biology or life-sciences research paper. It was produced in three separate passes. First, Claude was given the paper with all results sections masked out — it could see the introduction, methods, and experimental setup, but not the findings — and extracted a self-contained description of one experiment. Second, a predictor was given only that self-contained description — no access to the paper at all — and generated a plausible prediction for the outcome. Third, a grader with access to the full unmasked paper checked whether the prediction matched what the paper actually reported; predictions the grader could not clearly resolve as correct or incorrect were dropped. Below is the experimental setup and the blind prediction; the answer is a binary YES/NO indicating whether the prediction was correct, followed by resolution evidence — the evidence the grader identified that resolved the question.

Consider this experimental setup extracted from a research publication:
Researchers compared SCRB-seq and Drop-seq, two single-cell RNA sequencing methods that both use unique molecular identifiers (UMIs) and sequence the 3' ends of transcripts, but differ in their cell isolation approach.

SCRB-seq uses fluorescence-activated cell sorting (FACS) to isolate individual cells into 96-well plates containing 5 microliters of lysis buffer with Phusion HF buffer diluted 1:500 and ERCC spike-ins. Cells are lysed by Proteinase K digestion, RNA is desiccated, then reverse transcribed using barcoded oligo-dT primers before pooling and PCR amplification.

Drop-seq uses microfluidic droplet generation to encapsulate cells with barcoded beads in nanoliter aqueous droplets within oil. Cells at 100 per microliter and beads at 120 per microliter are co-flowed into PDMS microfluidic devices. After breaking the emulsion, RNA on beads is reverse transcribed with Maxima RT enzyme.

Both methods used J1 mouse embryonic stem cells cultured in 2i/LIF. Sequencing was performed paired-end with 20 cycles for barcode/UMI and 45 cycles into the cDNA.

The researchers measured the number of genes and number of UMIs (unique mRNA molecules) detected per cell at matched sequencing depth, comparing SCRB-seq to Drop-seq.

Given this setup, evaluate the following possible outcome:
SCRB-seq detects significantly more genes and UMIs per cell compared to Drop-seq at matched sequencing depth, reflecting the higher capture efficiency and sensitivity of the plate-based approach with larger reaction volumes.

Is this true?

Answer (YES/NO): YES